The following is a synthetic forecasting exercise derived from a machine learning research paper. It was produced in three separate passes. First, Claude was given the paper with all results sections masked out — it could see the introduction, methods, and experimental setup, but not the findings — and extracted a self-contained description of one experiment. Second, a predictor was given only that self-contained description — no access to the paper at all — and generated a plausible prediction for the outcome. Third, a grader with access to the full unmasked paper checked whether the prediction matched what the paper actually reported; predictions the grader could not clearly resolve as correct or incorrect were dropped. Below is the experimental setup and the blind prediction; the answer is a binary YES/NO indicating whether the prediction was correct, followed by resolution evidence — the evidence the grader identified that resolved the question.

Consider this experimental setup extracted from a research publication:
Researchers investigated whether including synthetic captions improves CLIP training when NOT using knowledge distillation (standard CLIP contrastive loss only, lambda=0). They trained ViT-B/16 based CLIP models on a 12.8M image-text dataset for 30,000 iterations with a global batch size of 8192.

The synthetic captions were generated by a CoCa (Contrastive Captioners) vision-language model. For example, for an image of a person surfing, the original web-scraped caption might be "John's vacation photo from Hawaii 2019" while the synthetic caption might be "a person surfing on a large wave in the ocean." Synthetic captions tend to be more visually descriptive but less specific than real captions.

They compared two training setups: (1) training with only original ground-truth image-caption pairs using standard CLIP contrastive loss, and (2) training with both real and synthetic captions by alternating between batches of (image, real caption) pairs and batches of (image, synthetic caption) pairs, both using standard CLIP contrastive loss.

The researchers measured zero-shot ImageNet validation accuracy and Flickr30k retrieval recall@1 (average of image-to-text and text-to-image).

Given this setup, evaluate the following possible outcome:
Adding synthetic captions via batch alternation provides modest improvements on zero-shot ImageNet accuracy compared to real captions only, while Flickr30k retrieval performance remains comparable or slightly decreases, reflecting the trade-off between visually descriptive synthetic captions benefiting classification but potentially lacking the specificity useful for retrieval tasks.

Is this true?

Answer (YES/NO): NO